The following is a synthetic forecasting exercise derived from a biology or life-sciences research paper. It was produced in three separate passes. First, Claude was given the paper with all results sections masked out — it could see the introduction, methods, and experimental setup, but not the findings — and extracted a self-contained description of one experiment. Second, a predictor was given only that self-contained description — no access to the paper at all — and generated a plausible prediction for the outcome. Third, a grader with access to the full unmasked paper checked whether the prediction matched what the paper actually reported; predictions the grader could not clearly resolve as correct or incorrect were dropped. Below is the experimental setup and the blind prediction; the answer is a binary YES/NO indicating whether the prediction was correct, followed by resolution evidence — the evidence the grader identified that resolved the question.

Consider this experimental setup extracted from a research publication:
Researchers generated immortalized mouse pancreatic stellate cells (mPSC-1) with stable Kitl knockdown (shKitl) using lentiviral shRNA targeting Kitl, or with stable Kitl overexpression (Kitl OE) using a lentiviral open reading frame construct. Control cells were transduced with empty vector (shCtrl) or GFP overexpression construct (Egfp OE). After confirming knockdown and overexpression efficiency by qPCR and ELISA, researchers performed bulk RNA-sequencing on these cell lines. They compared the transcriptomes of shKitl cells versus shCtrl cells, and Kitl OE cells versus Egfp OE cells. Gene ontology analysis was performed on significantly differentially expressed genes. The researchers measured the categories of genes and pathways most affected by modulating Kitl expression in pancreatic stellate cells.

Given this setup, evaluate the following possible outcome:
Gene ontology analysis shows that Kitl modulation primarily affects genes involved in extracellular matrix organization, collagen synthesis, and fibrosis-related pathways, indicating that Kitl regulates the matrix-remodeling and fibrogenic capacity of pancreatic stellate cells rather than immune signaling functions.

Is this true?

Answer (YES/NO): NO